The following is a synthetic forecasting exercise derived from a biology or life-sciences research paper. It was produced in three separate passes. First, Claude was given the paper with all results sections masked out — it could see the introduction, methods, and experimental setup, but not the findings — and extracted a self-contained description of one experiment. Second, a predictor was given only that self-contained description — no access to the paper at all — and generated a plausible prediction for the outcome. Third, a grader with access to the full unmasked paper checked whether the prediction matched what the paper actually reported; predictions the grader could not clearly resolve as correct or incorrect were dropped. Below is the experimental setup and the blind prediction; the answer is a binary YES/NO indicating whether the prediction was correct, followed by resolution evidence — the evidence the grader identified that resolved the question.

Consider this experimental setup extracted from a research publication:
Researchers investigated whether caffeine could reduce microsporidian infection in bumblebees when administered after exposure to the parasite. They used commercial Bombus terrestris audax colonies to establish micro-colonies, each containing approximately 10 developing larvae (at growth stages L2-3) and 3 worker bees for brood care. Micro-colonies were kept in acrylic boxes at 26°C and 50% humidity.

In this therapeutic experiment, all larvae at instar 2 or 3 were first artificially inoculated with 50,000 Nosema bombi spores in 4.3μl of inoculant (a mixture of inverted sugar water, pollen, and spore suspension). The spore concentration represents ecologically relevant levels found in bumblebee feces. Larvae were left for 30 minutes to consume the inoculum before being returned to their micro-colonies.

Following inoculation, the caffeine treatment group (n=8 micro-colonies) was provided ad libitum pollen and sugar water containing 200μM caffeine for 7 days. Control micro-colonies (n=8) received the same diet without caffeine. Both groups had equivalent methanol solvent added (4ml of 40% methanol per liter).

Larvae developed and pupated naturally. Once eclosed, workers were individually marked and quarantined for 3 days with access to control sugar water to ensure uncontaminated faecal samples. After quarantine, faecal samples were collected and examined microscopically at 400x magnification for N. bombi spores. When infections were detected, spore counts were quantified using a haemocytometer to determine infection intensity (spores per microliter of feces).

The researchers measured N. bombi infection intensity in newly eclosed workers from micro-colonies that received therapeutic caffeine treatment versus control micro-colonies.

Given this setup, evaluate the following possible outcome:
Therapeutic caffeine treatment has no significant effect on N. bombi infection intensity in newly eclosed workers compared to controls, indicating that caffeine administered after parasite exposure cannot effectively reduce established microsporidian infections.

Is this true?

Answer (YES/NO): NO